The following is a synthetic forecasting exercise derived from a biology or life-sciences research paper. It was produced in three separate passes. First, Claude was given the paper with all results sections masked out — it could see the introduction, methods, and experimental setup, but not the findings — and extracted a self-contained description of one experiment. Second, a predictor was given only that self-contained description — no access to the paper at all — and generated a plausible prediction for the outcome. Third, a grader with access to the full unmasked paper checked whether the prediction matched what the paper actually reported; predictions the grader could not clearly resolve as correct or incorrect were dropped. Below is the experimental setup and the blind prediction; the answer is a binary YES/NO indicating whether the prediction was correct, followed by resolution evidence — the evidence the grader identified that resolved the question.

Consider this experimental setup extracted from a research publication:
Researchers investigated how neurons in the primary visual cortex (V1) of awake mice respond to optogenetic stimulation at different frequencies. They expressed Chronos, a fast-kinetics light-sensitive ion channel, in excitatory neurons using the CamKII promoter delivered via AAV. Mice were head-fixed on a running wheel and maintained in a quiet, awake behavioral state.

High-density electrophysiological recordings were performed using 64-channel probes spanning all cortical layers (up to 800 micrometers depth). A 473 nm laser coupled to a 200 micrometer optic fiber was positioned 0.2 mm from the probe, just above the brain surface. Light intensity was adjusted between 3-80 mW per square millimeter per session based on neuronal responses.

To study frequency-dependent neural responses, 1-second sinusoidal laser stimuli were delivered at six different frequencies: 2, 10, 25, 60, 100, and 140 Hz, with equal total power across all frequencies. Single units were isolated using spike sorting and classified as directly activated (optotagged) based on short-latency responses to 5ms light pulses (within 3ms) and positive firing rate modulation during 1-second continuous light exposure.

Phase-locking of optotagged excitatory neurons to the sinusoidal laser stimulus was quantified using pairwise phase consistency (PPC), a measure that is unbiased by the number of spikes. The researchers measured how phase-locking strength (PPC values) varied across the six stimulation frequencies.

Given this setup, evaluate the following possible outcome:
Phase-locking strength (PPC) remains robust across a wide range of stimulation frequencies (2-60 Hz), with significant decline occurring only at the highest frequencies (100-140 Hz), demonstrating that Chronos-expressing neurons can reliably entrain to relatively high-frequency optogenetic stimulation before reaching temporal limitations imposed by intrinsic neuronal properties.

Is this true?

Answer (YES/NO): NO